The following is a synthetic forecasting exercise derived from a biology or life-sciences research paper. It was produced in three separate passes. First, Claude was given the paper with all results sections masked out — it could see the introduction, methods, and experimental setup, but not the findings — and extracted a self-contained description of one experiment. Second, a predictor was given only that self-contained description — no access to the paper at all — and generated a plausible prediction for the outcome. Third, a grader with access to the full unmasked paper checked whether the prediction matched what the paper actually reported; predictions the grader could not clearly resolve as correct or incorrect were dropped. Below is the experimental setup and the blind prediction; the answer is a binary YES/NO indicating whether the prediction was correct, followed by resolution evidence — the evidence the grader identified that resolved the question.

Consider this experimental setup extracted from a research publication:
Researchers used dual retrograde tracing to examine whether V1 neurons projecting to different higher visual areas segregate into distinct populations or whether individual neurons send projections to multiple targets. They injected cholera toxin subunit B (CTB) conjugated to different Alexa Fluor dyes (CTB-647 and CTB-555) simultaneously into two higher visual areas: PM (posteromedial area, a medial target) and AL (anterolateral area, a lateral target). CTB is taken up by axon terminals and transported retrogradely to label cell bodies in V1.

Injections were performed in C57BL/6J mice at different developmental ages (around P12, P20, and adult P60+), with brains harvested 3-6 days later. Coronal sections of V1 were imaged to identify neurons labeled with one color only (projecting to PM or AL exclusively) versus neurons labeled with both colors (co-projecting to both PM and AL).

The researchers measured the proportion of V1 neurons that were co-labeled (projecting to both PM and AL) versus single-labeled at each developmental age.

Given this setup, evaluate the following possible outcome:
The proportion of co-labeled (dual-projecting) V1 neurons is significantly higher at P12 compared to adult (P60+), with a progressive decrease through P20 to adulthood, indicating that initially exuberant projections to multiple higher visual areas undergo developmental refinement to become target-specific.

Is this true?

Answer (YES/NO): NO